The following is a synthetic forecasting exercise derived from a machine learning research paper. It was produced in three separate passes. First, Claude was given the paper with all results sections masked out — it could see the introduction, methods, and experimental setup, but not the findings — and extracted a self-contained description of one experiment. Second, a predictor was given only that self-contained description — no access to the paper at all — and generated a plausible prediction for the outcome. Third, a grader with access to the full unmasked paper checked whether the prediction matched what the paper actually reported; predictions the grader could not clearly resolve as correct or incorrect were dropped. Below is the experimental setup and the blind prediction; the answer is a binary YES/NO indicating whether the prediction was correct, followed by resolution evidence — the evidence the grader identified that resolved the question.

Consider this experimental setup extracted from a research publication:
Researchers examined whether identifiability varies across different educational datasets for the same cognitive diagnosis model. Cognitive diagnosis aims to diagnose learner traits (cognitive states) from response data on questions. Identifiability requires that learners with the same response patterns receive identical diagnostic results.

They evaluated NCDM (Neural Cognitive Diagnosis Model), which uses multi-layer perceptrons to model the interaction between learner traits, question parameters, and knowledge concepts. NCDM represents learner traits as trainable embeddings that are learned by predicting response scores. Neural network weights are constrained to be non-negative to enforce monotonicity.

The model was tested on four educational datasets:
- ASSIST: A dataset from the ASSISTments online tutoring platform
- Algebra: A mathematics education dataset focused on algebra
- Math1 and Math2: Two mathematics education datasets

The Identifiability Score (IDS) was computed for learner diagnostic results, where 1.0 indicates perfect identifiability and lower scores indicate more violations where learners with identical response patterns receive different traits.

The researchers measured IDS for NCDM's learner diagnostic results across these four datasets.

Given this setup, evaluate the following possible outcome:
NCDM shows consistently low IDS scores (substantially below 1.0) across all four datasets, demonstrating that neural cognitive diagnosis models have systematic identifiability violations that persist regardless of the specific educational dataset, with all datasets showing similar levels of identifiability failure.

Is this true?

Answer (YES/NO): NO